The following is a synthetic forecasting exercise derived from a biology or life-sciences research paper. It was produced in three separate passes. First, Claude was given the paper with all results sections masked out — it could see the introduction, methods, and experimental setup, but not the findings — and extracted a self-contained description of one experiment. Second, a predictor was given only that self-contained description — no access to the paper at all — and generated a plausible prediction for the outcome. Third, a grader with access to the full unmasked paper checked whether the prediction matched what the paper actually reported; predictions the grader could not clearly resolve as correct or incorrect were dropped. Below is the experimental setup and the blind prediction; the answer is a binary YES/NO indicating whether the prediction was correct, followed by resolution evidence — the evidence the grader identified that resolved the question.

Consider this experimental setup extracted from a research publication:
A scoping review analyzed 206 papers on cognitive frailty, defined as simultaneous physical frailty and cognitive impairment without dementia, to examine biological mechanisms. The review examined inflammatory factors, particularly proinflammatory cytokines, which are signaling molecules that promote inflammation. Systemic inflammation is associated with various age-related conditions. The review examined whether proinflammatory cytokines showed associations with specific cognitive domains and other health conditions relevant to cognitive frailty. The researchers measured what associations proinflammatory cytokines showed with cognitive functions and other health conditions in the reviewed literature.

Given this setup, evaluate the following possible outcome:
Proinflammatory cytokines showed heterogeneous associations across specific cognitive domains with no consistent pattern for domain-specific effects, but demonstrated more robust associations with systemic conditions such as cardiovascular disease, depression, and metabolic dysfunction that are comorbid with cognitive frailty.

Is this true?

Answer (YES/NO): NO